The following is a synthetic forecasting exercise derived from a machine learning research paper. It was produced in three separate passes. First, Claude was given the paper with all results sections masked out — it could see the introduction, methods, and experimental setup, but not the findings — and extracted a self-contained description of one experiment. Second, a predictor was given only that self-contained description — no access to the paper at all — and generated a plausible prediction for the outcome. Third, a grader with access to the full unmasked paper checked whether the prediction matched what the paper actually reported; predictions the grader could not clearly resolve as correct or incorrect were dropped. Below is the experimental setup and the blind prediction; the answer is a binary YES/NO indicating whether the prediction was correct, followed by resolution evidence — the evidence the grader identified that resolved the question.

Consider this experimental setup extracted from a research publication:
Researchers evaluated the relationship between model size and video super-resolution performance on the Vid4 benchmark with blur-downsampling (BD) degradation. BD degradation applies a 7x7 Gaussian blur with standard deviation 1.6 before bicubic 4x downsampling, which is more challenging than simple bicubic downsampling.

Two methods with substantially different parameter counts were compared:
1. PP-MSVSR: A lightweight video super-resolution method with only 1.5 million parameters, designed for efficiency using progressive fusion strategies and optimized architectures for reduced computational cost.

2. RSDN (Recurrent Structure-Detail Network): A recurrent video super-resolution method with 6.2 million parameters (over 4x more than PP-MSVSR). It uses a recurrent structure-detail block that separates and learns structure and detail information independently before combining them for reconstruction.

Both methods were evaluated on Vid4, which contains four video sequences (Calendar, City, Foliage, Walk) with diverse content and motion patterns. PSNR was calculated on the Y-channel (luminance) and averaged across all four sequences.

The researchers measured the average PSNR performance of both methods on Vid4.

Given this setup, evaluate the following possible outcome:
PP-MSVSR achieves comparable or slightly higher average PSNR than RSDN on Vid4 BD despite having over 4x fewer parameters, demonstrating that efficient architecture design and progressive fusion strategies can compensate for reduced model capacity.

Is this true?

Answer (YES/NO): YES